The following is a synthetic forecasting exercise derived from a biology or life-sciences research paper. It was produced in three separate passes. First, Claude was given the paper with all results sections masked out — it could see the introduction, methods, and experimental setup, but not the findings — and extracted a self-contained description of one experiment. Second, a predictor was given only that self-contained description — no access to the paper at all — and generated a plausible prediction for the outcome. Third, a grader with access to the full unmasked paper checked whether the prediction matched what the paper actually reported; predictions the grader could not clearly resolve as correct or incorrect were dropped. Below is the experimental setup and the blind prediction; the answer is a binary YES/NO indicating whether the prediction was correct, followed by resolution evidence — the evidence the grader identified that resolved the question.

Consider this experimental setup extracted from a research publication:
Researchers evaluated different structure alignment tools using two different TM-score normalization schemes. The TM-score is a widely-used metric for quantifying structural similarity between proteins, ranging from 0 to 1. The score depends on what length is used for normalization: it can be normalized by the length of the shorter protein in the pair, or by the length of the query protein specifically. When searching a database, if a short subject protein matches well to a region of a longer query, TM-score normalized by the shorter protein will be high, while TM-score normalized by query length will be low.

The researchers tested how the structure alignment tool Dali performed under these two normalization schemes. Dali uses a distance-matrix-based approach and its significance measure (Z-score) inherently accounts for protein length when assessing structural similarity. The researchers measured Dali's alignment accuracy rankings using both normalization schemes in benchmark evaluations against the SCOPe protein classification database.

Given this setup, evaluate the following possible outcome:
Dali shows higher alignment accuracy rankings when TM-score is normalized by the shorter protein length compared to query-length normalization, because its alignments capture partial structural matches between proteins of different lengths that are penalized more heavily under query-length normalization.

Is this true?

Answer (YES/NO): NO